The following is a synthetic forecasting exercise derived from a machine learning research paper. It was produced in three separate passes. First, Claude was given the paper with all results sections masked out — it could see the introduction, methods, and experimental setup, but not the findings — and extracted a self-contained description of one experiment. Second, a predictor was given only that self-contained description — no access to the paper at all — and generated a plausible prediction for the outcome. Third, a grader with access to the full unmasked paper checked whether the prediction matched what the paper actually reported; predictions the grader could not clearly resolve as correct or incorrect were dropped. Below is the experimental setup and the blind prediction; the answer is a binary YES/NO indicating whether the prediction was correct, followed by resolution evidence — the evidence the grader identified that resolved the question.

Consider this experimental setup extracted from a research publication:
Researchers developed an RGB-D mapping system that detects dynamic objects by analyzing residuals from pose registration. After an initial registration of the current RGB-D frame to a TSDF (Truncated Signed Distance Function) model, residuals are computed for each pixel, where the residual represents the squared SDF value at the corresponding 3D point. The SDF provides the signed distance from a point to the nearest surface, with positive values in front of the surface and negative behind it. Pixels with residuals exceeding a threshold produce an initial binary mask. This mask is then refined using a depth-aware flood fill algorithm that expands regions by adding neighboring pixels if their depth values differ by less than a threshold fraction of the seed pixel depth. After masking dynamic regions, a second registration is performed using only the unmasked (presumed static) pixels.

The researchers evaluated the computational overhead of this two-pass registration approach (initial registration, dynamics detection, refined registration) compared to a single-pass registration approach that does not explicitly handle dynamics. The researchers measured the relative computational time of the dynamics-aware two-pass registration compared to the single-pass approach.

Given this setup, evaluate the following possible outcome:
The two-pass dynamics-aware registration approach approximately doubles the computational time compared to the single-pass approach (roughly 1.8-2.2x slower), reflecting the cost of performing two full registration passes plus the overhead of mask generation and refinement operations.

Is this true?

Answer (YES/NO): YES